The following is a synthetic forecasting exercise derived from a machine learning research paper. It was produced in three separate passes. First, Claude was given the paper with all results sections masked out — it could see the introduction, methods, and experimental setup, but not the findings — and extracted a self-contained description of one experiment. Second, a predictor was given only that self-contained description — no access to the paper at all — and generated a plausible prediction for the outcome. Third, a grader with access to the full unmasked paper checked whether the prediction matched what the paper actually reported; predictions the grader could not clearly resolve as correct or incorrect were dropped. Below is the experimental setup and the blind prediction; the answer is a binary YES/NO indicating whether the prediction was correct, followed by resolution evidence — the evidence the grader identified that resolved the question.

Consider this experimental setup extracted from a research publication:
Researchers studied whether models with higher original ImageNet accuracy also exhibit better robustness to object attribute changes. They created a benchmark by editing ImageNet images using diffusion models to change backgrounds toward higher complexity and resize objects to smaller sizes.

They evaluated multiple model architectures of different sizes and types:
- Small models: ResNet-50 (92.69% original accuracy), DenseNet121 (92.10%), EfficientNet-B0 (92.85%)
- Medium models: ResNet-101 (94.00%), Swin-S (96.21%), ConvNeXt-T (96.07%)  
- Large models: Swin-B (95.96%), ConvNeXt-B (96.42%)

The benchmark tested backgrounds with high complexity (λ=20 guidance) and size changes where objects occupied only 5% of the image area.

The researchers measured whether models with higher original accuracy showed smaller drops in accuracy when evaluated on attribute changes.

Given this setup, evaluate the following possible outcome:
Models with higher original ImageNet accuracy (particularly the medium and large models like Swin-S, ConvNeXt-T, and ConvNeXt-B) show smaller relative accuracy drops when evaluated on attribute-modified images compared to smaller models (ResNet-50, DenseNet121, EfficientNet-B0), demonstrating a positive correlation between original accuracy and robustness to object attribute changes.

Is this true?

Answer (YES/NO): YES